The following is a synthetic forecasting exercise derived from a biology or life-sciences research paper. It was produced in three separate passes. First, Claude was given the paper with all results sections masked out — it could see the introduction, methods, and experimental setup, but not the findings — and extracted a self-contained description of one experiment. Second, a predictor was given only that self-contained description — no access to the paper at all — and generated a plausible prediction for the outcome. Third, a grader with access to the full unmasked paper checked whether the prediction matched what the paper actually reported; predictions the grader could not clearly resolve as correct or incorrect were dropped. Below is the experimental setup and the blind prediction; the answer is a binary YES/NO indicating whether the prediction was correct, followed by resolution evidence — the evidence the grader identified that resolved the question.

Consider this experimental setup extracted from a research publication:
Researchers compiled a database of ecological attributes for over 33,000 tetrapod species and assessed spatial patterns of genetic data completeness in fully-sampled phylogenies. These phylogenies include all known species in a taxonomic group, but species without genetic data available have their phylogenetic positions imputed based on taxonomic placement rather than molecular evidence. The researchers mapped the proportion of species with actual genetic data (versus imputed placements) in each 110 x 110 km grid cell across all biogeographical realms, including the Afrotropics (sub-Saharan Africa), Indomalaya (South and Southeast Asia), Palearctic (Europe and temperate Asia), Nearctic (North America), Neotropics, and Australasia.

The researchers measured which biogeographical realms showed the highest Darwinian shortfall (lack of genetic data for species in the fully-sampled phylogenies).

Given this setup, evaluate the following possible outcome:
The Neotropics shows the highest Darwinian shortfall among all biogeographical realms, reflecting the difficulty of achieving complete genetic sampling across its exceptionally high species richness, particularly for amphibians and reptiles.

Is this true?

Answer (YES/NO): NO